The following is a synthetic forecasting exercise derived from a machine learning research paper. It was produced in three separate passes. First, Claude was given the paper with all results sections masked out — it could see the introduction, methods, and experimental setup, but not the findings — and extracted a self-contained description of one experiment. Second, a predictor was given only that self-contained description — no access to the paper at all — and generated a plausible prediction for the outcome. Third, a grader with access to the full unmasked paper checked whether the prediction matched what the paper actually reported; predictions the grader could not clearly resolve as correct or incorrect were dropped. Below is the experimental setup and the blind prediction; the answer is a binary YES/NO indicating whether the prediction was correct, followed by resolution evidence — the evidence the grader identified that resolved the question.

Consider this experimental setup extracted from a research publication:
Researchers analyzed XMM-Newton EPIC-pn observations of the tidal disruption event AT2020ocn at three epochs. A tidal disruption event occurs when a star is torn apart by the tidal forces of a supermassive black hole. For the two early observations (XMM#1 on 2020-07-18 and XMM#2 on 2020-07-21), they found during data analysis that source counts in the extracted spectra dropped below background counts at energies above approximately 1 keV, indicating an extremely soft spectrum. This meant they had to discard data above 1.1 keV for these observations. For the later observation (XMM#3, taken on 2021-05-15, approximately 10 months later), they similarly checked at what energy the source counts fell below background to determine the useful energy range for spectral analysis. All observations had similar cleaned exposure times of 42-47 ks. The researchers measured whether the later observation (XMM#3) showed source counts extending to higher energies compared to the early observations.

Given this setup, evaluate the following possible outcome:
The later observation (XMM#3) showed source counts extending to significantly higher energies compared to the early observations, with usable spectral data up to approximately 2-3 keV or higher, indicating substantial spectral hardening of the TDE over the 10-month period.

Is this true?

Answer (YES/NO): YES